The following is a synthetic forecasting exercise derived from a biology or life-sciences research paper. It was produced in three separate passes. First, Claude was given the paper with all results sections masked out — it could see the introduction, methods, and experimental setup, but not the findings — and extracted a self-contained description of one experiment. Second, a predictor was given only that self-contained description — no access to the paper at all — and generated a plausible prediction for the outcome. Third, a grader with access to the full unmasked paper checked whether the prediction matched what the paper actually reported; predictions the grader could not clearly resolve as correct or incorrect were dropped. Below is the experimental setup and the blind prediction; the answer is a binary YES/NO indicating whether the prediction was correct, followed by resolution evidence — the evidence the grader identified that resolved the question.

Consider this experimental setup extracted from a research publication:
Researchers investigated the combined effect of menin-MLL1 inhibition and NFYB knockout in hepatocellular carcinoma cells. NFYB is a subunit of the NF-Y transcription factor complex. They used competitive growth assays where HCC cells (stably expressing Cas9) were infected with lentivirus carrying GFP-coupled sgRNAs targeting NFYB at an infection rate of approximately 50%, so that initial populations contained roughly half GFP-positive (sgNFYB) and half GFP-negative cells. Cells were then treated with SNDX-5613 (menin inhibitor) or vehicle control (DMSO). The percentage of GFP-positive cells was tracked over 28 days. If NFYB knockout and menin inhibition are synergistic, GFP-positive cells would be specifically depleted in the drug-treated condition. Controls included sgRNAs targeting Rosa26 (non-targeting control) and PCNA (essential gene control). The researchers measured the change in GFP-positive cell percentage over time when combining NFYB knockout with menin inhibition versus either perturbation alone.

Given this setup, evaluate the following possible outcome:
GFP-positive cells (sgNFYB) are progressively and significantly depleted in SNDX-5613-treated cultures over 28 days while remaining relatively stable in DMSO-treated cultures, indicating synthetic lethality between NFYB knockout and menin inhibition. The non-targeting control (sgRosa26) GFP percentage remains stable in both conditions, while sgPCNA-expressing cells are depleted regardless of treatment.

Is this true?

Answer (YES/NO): NO